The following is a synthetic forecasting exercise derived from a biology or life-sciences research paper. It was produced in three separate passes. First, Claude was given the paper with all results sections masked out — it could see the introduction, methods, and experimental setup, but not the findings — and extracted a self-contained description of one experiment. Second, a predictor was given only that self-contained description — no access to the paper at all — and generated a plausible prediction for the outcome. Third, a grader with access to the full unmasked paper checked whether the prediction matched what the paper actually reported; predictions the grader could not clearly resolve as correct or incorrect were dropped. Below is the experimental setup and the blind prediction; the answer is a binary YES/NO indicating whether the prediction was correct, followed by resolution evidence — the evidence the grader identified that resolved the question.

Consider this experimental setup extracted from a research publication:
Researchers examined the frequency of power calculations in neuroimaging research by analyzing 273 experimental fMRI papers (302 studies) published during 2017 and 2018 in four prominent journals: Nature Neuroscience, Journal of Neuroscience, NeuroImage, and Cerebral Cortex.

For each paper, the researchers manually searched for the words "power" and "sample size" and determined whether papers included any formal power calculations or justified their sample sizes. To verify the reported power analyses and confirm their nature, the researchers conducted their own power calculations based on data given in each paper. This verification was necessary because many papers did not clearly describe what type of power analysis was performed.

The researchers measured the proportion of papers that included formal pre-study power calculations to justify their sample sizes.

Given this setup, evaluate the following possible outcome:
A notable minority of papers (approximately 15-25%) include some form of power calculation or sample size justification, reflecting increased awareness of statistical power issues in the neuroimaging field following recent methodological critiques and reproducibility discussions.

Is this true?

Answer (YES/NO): NO